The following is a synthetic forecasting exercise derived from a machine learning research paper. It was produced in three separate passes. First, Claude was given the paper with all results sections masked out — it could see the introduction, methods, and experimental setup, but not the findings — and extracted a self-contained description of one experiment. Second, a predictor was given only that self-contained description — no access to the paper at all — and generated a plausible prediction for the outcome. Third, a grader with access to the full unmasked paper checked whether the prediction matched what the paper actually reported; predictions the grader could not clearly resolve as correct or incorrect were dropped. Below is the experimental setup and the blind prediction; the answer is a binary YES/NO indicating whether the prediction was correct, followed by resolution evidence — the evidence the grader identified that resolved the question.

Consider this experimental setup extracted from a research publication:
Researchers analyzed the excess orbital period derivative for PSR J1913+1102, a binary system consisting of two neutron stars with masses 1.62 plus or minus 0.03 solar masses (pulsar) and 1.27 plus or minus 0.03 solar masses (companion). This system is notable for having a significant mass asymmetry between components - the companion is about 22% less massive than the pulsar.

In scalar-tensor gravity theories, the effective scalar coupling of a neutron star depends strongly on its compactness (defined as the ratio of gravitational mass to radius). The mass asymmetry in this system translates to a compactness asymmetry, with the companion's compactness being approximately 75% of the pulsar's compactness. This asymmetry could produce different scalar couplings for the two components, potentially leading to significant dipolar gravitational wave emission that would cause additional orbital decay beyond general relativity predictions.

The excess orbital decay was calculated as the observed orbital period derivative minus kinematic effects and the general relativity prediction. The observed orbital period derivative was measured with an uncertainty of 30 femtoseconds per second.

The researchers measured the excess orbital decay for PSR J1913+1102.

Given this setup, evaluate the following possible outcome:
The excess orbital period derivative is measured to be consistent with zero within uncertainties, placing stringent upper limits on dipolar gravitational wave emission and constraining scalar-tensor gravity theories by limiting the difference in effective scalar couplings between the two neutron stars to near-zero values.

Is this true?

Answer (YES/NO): YES